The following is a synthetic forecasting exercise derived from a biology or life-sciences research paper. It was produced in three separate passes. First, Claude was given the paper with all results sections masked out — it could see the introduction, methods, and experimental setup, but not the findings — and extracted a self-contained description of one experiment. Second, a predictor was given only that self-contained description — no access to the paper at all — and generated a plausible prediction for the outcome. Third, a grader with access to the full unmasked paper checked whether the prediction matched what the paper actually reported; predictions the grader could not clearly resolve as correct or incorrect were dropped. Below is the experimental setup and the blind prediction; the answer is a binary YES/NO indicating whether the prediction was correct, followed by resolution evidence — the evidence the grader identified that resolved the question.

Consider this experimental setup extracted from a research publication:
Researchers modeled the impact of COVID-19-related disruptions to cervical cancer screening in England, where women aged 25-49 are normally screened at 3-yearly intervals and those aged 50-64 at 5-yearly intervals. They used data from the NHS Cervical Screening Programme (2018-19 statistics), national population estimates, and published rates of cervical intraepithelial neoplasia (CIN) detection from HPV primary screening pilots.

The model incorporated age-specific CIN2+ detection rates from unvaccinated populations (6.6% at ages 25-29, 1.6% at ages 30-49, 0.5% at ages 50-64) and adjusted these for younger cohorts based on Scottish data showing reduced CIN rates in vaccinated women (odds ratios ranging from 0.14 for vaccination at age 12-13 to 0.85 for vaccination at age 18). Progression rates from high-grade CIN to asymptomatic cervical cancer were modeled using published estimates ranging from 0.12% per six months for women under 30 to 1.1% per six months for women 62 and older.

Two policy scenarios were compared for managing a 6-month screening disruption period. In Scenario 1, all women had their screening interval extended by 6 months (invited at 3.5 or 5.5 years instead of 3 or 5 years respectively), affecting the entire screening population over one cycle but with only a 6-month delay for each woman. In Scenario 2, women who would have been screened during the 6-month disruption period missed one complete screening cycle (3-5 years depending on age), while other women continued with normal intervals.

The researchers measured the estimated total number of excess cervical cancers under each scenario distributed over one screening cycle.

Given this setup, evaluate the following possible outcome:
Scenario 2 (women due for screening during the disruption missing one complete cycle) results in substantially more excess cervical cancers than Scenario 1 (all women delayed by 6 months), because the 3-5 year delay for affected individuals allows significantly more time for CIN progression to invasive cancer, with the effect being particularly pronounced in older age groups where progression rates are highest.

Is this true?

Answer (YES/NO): NO